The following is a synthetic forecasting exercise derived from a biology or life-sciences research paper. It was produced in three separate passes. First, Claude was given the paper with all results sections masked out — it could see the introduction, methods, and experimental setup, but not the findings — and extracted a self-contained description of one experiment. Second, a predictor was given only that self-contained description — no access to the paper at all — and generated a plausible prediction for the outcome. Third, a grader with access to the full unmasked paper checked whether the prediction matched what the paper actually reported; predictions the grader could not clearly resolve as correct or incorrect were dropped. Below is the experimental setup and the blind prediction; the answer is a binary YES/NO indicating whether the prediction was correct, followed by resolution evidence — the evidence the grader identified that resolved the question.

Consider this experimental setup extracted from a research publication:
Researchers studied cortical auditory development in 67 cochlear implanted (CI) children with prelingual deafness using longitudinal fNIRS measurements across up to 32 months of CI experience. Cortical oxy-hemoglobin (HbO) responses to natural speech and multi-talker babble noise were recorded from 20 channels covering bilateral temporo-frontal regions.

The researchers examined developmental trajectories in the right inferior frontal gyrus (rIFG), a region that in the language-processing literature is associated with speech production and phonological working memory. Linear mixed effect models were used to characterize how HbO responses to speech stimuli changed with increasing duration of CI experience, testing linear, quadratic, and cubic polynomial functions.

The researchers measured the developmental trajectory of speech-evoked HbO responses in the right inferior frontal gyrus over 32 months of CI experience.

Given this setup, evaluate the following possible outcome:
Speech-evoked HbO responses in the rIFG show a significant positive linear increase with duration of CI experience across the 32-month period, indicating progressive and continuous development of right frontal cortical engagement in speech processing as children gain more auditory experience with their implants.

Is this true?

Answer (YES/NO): YES